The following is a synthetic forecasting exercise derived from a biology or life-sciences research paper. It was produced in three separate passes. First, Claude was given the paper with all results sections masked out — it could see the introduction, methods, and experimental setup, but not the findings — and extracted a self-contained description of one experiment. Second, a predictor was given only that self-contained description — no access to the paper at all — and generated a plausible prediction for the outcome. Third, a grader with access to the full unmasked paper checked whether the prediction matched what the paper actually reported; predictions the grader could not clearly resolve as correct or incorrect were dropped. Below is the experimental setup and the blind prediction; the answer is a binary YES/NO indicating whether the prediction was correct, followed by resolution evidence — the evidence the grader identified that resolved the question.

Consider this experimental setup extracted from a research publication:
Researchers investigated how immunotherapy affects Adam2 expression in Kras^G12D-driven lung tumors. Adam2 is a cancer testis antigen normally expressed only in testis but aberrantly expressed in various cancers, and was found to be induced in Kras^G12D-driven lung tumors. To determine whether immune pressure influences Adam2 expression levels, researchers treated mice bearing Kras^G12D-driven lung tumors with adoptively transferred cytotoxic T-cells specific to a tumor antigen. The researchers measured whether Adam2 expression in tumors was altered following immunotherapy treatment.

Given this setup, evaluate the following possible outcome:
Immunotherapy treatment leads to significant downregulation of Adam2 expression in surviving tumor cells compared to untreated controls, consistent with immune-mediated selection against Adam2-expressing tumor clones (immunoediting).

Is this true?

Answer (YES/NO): NO